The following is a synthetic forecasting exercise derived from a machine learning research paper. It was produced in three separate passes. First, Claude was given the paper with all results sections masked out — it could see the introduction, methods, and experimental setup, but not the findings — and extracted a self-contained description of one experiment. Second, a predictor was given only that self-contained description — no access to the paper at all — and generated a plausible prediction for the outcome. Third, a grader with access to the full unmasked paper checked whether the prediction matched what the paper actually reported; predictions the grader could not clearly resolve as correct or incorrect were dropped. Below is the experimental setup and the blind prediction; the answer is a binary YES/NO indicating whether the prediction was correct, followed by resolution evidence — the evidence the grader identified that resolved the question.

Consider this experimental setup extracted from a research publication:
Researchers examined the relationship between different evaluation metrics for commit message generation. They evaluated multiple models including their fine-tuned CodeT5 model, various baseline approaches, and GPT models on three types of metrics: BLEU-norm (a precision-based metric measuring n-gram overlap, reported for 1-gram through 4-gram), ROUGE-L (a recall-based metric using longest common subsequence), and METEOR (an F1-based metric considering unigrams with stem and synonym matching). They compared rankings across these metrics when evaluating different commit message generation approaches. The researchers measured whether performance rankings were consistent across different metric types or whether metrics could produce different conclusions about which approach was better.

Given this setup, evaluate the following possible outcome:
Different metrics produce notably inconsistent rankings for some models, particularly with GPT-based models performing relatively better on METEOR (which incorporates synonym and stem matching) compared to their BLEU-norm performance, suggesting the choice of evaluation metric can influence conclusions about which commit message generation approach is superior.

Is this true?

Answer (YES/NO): YES